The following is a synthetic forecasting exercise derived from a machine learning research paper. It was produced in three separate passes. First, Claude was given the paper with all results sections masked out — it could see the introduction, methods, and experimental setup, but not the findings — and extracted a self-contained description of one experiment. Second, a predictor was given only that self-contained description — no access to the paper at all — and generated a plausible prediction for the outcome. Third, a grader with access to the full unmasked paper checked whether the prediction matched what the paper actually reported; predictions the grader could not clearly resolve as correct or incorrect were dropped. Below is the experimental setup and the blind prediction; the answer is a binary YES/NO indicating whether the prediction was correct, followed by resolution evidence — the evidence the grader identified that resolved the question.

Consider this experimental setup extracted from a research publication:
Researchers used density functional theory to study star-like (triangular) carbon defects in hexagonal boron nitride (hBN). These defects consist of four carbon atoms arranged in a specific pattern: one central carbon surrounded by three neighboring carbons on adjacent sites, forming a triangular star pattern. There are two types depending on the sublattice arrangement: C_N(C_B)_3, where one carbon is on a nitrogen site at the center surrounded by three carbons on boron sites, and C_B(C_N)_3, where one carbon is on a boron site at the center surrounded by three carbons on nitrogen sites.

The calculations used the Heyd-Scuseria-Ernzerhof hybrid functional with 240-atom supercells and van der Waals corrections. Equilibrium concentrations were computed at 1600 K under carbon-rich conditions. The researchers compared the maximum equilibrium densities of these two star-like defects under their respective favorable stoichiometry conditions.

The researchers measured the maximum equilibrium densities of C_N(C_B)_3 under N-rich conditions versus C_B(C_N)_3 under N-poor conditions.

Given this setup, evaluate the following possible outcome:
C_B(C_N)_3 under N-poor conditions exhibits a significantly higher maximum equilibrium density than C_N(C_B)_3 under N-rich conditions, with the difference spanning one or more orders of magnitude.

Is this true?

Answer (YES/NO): NO